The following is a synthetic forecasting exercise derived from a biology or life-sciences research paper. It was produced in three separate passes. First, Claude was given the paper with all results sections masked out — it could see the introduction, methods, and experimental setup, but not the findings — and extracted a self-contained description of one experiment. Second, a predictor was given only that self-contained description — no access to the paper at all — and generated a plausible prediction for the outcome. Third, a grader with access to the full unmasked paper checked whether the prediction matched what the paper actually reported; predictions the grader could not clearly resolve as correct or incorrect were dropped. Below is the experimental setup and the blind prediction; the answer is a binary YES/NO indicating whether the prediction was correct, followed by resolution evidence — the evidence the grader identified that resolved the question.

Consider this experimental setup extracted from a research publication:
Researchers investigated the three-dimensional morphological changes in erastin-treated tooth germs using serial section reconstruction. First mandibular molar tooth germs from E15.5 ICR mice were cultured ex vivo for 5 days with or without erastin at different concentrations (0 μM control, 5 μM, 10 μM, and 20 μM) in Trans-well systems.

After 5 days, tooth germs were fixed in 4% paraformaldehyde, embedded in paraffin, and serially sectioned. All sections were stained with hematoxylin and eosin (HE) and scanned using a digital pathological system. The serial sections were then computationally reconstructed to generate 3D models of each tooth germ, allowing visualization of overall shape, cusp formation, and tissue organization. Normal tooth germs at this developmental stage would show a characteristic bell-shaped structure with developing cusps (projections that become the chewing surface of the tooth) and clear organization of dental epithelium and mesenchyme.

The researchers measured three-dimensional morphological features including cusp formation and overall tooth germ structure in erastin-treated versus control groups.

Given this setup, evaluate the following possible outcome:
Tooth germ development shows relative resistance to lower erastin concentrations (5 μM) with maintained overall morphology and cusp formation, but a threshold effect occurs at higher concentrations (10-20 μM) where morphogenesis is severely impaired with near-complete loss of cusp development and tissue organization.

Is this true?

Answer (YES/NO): NO